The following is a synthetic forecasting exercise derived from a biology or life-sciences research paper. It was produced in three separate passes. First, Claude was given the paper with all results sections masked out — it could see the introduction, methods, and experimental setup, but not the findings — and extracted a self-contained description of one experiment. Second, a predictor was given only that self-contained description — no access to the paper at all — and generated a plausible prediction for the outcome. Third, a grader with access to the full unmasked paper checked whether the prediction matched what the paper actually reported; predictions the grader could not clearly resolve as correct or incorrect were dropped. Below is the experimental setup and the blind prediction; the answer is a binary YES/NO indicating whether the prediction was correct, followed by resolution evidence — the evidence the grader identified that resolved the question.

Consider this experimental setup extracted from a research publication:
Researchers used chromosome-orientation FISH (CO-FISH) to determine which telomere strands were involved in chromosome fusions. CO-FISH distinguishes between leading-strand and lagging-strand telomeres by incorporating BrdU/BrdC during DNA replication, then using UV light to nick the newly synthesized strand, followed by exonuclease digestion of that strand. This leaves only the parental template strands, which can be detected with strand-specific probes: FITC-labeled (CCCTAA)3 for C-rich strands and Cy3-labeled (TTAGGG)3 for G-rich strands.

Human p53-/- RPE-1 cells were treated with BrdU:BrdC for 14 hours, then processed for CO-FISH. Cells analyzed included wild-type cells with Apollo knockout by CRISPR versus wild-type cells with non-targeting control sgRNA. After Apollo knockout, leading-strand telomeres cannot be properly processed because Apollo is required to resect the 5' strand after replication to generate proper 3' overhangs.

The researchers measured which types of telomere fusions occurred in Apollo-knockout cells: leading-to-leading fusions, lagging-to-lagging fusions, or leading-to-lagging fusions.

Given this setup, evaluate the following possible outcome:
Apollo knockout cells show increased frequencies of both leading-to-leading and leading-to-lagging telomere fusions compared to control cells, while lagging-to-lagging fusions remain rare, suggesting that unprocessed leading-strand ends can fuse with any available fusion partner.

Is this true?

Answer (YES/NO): NO